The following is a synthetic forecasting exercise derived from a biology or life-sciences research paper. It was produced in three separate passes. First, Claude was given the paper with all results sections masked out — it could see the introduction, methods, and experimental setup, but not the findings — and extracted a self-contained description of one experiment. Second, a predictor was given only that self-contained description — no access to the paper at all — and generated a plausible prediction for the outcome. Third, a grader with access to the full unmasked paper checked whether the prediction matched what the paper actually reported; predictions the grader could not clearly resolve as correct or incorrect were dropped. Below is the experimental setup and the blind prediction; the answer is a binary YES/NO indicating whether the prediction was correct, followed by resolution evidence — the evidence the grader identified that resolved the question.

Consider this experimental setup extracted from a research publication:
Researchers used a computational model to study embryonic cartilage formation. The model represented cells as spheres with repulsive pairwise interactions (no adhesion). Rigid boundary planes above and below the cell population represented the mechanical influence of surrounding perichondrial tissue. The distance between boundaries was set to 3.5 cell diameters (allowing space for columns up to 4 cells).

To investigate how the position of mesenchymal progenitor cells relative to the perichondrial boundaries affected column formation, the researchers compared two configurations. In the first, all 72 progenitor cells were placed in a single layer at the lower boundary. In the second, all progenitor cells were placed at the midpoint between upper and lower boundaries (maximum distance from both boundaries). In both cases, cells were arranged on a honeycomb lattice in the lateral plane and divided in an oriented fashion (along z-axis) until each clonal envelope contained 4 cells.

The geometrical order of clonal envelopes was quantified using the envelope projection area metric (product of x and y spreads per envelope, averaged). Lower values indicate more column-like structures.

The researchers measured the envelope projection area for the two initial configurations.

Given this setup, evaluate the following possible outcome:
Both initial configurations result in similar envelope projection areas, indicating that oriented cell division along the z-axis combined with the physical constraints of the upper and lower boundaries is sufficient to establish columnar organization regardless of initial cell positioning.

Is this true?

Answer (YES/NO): NO